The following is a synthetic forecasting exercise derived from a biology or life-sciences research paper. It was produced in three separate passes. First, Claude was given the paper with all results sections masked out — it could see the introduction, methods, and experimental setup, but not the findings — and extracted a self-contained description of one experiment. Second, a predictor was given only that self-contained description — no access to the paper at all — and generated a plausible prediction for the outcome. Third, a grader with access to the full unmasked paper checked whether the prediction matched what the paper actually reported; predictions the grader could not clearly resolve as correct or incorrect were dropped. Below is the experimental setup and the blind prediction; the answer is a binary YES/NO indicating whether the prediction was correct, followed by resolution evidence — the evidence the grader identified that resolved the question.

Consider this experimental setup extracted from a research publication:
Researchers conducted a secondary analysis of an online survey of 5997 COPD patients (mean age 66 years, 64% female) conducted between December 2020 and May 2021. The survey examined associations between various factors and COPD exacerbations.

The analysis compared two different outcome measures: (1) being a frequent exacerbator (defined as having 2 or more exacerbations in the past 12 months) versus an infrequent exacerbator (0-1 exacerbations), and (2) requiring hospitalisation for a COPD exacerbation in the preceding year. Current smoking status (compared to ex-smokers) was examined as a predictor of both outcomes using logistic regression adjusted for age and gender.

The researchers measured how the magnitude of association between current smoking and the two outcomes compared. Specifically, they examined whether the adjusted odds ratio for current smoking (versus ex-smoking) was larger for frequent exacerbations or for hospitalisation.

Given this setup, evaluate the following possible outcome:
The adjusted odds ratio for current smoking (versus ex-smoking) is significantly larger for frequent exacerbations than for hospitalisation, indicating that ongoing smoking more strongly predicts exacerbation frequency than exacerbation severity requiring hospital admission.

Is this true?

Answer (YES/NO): NO